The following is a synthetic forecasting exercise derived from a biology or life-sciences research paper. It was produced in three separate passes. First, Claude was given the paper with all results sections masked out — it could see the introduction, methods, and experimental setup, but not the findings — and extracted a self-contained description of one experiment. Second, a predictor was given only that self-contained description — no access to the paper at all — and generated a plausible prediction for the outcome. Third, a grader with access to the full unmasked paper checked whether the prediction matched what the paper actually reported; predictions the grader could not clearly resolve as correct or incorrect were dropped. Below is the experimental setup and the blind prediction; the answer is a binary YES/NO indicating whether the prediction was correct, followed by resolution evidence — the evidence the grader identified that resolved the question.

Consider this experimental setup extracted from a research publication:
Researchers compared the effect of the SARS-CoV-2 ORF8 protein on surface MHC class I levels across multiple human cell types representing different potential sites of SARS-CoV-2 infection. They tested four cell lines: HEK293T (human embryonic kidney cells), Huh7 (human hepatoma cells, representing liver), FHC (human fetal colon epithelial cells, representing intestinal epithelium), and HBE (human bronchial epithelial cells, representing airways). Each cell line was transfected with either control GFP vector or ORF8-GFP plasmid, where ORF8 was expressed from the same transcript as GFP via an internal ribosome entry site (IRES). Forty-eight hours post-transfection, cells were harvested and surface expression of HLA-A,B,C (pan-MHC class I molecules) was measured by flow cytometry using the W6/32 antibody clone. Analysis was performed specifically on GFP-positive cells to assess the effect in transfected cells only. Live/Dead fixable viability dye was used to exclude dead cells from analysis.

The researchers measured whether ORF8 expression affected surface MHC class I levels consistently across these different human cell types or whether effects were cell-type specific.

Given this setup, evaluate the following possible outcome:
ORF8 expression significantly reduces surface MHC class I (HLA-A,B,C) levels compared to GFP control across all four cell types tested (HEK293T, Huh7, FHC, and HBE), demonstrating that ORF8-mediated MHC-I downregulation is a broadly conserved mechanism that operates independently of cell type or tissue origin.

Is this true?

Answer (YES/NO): YES